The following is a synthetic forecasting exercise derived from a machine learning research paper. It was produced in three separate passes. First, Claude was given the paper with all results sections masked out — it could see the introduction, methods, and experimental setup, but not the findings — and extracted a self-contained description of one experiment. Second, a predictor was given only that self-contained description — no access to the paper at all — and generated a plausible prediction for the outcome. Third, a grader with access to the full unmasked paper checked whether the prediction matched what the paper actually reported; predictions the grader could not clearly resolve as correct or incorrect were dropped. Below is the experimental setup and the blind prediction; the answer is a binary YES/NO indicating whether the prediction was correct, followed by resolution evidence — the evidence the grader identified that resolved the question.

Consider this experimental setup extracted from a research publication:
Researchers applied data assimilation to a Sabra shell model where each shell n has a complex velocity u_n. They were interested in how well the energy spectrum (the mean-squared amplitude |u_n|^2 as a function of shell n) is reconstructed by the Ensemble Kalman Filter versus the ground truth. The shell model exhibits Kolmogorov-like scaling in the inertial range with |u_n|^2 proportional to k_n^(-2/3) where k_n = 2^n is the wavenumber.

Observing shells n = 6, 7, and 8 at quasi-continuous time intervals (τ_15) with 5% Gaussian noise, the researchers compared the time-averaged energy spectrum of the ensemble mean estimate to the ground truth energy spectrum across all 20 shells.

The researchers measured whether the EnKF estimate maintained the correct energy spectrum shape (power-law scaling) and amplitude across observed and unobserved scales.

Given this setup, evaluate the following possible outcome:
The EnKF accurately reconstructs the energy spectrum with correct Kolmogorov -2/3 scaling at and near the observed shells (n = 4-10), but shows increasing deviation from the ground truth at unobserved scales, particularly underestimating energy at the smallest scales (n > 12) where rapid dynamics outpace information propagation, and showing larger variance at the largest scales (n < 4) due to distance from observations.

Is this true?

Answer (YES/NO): NO